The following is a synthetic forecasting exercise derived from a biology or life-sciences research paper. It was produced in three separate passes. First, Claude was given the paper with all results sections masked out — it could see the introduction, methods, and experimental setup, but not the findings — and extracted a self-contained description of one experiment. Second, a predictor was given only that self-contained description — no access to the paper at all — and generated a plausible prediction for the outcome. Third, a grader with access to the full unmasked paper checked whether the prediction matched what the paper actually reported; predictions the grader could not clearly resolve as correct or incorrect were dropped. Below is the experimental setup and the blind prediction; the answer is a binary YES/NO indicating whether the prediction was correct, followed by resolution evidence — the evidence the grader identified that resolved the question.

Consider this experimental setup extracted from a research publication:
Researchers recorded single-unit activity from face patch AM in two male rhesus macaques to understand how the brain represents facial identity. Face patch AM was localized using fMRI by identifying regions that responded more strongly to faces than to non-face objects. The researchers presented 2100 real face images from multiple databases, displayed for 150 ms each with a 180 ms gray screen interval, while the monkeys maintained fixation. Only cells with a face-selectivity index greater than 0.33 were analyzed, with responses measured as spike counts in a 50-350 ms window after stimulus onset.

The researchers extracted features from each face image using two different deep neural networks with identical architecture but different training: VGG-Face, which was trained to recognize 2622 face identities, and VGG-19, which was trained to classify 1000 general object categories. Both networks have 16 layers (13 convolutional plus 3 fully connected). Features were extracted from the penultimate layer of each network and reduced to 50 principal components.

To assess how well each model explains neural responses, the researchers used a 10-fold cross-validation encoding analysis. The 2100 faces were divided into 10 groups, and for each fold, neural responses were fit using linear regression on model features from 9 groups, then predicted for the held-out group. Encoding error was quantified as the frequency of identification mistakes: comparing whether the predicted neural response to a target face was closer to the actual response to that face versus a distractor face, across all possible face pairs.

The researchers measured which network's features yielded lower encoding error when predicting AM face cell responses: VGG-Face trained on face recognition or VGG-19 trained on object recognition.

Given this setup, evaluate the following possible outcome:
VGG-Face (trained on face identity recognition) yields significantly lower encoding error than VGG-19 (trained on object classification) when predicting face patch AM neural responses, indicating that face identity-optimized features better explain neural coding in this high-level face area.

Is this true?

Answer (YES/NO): NO